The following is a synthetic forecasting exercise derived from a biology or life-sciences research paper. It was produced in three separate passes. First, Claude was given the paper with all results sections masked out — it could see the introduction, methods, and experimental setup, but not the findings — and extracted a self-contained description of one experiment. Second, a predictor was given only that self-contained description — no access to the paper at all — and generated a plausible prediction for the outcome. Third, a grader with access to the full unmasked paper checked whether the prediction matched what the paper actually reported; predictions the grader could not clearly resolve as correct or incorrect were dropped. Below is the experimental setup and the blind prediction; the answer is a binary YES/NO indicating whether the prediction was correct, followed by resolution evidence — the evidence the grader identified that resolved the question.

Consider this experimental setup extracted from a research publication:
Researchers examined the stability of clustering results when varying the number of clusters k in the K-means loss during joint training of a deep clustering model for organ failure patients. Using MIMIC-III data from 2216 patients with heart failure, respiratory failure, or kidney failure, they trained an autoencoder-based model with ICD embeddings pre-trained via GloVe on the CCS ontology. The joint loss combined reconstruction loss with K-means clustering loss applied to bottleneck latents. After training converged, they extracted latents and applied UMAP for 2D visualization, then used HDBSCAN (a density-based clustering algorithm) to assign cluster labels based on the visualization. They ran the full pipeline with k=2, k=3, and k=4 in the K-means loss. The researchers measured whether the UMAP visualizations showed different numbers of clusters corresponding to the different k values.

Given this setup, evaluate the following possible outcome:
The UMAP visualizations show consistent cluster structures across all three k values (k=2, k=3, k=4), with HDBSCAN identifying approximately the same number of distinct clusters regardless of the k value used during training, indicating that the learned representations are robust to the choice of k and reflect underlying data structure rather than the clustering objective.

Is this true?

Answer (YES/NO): YES